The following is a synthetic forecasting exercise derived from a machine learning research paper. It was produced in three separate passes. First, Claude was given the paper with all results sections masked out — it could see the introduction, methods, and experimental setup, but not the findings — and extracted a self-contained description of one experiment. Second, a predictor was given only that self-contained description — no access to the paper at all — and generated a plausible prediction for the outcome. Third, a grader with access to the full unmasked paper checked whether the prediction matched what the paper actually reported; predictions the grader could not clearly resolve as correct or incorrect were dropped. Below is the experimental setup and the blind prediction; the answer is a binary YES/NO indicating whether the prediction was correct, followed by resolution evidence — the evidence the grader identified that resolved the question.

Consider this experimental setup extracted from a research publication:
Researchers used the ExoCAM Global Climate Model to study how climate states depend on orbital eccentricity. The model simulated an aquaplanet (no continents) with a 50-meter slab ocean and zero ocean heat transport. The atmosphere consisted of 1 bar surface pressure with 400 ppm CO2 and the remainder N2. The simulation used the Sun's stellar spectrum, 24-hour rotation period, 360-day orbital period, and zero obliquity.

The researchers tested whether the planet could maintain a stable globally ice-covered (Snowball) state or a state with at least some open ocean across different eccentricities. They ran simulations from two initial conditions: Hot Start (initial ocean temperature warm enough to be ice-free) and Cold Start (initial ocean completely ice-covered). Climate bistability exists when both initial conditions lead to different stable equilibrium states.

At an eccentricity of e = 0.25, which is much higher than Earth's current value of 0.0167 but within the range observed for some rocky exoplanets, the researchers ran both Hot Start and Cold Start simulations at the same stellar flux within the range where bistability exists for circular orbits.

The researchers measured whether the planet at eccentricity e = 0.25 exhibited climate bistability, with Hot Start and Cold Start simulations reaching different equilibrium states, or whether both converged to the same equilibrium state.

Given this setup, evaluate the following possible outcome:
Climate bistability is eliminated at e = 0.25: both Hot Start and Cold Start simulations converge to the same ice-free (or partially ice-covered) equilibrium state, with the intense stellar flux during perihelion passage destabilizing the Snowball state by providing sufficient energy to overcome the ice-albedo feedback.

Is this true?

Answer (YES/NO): YES